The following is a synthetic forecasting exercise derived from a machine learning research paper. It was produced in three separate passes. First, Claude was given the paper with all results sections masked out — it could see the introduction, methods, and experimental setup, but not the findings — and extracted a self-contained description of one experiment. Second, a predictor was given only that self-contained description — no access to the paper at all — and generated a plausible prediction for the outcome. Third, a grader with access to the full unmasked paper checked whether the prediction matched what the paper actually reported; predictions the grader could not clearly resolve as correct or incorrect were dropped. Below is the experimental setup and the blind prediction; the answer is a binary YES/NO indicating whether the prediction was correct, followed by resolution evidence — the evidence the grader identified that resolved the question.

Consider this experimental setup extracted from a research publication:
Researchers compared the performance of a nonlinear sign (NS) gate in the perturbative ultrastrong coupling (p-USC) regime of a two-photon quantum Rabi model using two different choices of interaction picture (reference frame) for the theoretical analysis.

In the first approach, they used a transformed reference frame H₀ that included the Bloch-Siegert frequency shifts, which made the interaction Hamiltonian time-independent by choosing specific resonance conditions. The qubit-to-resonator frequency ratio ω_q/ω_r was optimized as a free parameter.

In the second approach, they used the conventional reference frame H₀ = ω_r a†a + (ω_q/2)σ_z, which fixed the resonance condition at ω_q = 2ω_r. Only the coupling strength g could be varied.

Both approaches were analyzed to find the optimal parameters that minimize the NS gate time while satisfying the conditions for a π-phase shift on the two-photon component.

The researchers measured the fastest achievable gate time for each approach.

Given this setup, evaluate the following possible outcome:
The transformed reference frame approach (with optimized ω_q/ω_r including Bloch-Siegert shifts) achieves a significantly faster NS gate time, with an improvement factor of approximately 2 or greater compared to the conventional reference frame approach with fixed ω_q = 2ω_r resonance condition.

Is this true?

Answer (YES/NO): YES